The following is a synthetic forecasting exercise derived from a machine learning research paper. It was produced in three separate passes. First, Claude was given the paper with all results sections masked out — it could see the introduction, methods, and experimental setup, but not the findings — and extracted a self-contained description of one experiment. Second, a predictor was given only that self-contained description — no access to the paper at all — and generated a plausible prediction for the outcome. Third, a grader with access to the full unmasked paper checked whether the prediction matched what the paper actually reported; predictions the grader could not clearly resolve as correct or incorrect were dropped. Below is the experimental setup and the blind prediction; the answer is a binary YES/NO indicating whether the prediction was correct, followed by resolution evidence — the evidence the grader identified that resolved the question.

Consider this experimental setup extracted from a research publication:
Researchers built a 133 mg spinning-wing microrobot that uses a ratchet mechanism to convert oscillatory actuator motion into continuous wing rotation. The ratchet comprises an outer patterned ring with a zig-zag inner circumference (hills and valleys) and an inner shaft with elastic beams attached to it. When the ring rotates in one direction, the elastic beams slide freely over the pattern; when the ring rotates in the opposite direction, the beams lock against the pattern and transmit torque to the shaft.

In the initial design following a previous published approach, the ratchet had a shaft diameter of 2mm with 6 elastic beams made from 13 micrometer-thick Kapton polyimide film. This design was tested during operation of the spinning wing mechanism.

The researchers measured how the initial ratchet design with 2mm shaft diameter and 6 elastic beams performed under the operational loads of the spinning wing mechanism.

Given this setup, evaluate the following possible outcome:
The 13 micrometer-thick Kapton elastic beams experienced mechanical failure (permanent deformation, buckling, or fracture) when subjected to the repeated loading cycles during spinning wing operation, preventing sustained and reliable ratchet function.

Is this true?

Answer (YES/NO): NO